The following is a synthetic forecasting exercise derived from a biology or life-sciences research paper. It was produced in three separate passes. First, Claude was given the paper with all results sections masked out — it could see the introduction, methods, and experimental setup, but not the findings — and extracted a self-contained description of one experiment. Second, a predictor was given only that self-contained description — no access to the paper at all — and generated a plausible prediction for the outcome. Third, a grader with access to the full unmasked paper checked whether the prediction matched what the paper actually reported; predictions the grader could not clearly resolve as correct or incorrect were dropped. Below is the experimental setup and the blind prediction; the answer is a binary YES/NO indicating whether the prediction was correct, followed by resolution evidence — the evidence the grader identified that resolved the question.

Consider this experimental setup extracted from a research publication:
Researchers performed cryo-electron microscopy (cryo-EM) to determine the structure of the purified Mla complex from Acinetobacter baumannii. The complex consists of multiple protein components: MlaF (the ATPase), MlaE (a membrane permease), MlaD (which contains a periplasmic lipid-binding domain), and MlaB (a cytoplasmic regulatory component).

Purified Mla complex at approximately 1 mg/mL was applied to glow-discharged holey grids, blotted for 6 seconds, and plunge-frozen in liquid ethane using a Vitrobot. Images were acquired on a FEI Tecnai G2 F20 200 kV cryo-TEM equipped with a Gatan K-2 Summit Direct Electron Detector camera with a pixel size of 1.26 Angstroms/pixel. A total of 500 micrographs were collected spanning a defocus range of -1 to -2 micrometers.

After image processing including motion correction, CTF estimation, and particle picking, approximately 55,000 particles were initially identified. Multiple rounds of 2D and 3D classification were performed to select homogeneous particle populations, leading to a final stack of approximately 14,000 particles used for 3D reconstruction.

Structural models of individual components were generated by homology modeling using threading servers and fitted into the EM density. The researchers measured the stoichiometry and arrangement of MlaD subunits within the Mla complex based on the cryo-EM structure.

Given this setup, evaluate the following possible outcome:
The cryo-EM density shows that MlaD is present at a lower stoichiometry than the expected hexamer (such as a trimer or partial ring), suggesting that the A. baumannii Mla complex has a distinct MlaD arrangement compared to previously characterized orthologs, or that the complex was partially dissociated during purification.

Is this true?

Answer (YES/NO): NO